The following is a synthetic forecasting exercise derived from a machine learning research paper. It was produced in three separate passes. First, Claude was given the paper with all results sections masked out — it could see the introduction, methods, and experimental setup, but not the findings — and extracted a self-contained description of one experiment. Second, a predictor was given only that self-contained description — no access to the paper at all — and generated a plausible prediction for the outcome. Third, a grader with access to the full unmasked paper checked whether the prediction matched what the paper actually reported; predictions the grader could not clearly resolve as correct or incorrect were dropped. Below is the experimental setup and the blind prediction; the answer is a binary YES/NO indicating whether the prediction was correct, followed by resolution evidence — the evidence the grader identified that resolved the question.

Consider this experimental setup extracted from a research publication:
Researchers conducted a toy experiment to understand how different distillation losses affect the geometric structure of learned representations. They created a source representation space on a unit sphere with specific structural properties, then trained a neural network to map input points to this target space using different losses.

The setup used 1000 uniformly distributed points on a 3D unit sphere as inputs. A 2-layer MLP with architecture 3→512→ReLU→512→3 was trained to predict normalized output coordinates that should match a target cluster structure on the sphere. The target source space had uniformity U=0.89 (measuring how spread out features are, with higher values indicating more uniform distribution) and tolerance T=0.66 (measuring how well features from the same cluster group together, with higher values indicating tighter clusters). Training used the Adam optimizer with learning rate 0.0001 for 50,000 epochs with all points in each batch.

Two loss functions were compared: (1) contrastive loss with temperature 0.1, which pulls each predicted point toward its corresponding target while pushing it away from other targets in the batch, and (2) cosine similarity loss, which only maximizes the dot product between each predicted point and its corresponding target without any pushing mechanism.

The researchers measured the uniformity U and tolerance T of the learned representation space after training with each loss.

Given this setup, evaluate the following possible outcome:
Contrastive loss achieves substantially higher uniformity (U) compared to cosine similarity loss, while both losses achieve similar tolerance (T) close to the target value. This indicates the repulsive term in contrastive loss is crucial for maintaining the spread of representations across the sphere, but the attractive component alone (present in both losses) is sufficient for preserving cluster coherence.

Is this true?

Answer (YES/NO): NO